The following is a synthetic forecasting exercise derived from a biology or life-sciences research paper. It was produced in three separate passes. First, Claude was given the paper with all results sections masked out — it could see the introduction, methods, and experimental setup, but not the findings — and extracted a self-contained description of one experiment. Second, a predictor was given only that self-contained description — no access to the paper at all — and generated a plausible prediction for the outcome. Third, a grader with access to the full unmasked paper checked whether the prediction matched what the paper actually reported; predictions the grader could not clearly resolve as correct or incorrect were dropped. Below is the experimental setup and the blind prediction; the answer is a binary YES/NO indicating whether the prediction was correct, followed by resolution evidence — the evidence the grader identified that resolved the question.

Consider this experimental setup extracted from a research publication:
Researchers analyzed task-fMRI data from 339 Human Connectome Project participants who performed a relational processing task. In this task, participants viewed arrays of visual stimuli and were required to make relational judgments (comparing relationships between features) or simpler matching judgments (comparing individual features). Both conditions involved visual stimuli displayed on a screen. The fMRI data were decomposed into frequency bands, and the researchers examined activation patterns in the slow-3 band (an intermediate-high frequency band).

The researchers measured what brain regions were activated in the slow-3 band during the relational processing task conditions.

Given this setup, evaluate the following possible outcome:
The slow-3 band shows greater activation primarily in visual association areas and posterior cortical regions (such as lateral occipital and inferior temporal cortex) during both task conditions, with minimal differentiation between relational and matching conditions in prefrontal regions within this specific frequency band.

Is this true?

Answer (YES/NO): YES